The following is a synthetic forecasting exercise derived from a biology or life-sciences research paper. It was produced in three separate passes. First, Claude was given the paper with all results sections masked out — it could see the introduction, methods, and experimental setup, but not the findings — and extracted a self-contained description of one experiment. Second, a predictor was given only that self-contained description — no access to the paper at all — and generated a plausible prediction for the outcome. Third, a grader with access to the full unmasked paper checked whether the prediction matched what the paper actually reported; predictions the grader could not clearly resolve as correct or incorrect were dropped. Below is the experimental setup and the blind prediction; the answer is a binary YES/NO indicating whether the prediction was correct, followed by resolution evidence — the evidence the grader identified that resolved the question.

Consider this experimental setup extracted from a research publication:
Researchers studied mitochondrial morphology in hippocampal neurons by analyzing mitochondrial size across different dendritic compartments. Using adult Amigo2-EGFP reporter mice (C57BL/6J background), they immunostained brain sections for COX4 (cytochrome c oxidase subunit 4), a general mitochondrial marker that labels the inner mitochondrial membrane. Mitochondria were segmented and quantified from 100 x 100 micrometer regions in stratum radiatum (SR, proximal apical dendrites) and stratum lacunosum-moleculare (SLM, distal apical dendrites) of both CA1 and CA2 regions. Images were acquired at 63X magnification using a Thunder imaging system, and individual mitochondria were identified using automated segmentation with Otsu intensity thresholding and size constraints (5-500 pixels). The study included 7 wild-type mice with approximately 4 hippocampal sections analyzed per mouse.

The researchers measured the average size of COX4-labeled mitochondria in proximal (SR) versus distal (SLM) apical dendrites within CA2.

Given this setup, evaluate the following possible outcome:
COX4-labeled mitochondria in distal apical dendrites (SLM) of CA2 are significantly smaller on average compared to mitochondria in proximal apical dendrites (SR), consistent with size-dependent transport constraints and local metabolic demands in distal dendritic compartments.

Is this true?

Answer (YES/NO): NO